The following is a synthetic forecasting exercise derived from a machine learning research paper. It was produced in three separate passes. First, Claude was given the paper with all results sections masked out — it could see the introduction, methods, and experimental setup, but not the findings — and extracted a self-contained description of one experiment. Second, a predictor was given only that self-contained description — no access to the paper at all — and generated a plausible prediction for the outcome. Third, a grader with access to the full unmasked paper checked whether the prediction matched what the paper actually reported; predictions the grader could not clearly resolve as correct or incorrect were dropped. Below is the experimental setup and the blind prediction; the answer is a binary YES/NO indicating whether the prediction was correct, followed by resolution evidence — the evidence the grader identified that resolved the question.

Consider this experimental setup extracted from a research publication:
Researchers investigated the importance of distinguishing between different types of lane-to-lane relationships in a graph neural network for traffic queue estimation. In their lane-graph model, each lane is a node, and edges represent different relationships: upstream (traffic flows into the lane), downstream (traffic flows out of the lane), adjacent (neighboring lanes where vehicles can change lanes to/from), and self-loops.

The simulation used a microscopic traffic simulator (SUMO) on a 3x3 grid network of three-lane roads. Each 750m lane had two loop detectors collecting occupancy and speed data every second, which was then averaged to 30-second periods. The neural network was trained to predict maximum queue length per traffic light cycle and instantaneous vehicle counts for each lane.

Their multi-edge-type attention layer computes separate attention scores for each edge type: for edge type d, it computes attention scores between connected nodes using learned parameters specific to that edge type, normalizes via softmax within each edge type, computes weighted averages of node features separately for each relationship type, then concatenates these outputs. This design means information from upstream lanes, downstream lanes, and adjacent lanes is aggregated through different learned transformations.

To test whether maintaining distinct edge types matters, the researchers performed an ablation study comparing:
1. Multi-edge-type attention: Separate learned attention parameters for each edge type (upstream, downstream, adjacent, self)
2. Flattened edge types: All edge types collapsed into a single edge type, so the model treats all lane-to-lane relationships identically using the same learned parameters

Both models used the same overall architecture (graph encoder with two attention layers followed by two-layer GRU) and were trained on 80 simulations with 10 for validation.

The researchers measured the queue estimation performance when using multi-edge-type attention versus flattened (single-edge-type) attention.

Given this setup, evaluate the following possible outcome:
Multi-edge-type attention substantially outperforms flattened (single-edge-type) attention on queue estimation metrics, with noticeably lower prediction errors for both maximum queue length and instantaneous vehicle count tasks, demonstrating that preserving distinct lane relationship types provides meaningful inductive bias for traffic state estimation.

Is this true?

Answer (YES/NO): YES